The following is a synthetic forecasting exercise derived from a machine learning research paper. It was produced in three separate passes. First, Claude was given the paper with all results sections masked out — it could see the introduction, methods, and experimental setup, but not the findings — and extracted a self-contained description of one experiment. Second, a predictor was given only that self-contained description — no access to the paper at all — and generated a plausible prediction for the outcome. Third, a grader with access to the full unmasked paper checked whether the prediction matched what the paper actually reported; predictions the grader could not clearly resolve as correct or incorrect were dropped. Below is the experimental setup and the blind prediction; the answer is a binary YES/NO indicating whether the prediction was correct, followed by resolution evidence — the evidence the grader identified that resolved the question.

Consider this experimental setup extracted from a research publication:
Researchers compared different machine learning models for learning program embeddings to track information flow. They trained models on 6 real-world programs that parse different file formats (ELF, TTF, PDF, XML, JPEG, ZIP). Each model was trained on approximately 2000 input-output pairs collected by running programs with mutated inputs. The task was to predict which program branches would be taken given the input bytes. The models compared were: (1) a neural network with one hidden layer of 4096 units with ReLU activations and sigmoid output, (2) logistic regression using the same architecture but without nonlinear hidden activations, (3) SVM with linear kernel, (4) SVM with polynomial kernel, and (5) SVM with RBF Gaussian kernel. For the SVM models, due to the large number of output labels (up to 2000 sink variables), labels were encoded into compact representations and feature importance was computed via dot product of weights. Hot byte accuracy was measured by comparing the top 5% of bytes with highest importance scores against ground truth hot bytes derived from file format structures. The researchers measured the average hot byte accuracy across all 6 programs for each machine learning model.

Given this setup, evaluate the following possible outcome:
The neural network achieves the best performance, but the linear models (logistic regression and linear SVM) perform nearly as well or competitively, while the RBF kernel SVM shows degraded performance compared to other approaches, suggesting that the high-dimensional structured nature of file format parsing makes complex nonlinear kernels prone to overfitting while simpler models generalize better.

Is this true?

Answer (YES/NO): NO